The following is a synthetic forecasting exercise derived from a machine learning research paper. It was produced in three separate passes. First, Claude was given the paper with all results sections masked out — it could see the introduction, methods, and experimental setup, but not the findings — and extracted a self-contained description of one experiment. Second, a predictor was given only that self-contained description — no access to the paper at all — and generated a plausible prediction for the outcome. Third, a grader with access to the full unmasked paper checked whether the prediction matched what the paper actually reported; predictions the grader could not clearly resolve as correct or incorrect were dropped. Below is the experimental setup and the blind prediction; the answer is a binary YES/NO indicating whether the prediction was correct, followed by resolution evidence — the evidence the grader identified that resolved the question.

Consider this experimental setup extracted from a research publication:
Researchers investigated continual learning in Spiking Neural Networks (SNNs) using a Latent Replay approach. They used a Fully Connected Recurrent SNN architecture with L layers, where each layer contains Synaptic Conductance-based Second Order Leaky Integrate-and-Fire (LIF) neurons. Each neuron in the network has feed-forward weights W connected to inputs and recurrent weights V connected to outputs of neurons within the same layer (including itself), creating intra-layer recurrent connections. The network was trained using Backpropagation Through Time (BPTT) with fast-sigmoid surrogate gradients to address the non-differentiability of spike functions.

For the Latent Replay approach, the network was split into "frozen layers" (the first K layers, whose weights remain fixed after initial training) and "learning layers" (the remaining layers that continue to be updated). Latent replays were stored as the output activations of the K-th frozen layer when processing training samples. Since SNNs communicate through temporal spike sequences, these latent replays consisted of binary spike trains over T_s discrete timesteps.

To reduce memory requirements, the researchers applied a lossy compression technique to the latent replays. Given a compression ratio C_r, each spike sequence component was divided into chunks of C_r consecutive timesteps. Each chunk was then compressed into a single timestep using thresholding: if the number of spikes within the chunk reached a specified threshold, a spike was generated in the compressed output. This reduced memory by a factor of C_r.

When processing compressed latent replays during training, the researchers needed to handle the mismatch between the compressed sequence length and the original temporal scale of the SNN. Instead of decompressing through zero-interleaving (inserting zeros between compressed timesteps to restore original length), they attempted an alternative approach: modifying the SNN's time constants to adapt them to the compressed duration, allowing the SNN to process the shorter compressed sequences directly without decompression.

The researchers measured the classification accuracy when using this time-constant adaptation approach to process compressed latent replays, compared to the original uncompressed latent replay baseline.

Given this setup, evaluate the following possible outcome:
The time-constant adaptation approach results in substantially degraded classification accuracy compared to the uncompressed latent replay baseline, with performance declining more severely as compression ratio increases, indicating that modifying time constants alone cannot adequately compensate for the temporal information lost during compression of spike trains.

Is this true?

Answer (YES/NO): YES